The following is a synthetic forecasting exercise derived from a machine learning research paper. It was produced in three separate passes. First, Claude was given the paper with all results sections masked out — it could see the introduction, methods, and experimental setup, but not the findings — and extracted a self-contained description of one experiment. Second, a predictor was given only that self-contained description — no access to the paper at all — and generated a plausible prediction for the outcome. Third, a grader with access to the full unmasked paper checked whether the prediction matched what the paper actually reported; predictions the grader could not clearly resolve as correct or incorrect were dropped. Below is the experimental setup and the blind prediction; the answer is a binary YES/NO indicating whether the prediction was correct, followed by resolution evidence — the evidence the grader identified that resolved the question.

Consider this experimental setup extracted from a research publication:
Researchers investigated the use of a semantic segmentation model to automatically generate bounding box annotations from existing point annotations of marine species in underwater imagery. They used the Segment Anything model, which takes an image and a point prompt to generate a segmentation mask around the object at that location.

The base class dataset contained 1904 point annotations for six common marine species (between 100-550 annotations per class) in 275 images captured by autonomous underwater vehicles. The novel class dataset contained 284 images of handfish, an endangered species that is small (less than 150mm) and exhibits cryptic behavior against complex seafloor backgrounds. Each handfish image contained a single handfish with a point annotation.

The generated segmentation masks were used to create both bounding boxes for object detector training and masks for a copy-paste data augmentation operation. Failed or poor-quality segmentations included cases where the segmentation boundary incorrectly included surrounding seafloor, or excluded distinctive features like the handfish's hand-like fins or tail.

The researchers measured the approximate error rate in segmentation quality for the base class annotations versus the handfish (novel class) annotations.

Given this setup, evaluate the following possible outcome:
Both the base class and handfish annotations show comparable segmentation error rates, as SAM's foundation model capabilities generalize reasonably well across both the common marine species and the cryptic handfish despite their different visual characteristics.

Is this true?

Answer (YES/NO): NO